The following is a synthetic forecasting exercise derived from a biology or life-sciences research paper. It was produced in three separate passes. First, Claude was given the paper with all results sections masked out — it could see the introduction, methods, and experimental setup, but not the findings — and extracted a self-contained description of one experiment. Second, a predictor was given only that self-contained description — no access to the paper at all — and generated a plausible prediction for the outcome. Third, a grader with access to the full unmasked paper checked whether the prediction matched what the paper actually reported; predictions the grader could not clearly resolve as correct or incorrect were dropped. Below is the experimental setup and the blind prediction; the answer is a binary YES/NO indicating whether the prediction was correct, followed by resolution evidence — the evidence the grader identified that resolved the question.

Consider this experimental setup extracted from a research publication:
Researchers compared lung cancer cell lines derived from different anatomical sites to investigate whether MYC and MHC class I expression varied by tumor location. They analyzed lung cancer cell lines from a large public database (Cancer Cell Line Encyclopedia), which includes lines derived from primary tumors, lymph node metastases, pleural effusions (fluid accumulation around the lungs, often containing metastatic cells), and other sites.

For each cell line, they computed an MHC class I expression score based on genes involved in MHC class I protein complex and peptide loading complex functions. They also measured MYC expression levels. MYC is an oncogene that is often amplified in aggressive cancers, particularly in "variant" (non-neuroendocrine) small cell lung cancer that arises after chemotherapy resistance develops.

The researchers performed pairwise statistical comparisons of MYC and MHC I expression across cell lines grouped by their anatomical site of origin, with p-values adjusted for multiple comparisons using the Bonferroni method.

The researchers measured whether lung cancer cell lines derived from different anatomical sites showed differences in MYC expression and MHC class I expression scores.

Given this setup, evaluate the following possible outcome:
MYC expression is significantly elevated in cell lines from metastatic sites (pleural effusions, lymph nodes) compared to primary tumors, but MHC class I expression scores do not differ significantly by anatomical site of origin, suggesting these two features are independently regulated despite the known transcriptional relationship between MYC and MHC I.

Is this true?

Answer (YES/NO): NO